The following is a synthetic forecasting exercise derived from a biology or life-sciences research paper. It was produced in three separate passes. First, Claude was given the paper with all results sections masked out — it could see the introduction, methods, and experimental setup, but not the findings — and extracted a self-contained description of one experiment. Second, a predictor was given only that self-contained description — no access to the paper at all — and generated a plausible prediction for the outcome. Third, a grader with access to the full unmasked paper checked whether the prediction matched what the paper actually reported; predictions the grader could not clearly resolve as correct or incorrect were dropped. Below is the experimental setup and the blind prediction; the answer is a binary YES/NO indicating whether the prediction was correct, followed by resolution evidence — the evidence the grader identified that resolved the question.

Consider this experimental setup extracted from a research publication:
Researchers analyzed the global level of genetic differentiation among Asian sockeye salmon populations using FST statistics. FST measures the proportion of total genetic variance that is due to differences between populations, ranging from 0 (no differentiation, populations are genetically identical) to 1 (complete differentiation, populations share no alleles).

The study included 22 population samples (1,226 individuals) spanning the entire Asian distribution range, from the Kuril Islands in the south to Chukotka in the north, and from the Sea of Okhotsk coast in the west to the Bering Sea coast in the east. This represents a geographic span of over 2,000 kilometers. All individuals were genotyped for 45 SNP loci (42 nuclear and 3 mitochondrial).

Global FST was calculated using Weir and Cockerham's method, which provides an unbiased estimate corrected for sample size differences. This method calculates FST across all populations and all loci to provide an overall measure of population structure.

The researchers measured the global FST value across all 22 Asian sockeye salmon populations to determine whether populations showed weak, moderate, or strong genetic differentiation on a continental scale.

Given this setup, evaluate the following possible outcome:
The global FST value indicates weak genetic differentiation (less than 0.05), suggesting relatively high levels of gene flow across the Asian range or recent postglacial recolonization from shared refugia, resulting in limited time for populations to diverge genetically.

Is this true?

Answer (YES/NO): NO